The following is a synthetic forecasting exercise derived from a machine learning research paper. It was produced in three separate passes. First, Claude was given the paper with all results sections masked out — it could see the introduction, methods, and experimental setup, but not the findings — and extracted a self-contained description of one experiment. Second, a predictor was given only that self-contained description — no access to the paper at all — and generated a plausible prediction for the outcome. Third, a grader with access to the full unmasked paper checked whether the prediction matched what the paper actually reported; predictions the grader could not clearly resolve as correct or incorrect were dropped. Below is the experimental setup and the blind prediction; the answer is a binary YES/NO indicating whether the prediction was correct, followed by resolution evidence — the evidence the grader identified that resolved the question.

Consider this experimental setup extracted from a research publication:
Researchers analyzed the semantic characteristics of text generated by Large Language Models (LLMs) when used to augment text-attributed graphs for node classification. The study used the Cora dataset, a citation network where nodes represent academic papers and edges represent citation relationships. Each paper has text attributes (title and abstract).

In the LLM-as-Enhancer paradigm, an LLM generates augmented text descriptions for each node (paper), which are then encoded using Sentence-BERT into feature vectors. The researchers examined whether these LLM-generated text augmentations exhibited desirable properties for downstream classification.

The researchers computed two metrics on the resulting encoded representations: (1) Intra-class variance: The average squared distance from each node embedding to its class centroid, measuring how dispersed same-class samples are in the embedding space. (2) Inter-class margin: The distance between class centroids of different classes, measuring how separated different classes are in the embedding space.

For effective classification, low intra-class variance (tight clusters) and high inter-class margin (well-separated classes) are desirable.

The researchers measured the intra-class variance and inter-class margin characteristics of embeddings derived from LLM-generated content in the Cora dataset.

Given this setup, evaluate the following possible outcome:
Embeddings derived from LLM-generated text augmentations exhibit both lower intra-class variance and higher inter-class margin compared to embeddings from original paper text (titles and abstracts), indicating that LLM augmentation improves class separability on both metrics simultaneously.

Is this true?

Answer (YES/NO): NO